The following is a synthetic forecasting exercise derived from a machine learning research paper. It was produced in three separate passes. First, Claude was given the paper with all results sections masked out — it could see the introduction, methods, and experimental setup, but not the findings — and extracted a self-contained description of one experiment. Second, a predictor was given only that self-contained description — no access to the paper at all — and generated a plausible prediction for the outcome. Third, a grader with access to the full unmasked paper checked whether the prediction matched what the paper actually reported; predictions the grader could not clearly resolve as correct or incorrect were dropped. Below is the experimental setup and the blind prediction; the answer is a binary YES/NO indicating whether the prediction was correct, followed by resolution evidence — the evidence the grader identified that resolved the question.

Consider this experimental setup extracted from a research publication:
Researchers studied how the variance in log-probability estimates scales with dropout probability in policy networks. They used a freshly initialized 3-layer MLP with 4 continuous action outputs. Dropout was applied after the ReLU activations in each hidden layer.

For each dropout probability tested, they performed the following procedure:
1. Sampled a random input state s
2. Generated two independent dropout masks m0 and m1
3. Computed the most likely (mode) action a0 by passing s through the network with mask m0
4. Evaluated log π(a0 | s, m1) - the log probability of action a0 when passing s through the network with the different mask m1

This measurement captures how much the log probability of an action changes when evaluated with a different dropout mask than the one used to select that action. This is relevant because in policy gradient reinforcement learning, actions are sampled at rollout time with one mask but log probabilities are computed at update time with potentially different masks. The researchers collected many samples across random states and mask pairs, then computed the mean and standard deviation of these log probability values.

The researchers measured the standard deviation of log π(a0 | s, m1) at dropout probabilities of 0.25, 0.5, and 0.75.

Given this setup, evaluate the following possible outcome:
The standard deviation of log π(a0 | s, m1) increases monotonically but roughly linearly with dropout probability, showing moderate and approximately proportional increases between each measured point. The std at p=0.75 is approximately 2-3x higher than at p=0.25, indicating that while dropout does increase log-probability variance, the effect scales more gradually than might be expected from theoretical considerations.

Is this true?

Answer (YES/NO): NO